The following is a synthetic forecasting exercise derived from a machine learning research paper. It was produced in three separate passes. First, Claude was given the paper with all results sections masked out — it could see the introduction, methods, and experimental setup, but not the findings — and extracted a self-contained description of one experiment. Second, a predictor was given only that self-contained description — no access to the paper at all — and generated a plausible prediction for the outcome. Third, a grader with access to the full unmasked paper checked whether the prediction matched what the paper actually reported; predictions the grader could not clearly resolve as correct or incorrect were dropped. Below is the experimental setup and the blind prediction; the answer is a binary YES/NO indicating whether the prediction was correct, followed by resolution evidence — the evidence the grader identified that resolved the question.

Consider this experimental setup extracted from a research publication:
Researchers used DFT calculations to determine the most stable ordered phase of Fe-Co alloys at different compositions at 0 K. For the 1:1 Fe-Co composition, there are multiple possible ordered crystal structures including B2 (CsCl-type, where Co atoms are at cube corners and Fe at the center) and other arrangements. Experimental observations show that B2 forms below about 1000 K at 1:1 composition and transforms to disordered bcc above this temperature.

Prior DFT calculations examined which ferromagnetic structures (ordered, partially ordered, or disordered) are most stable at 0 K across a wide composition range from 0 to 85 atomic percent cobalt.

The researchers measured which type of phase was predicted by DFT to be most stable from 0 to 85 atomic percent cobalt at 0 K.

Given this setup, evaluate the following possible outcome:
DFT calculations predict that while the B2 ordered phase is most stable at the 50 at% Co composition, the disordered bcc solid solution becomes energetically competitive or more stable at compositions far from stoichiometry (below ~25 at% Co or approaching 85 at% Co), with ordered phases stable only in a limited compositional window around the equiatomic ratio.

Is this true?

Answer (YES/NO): NO